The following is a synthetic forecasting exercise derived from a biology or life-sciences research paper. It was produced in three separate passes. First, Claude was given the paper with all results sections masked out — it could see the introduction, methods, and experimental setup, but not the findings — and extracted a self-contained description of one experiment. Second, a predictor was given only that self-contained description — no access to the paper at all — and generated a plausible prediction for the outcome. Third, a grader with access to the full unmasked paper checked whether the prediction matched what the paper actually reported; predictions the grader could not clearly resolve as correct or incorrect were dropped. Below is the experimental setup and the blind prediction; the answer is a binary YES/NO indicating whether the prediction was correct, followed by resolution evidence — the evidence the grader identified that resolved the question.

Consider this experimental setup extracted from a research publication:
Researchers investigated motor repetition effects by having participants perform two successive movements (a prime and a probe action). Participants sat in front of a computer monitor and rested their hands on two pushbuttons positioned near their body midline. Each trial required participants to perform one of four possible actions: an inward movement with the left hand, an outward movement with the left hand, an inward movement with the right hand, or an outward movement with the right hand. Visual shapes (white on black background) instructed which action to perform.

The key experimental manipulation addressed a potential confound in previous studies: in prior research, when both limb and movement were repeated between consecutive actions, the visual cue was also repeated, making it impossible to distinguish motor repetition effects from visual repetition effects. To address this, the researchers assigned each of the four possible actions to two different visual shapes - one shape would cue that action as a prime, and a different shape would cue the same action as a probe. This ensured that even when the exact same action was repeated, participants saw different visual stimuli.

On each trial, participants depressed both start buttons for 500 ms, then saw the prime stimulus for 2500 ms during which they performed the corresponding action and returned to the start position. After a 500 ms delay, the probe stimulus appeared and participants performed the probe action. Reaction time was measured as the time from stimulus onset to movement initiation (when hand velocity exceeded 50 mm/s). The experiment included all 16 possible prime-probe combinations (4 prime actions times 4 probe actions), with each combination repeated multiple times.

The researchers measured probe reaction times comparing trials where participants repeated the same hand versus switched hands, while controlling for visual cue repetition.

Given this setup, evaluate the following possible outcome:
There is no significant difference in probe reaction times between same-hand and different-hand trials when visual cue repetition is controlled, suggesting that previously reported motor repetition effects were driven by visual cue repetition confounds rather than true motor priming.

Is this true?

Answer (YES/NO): NO